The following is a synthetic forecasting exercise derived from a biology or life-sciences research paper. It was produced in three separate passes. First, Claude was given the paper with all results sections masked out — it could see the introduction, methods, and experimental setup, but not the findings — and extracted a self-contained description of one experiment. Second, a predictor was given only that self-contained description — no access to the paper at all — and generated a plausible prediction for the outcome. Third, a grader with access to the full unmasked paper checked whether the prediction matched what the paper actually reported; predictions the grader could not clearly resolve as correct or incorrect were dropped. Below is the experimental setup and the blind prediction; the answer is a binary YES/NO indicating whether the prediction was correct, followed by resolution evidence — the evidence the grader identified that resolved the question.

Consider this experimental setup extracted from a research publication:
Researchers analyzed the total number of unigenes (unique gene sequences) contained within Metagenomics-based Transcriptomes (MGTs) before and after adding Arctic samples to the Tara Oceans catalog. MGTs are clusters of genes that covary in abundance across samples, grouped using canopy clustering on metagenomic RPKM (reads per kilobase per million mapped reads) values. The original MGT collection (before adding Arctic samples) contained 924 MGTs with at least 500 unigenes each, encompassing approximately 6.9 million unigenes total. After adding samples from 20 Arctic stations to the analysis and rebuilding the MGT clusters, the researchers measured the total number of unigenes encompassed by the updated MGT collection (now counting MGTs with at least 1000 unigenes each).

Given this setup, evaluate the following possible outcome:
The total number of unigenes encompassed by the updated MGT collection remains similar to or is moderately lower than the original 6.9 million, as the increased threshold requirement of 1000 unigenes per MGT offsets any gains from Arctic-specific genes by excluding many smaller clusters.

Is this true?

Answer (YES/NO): NO